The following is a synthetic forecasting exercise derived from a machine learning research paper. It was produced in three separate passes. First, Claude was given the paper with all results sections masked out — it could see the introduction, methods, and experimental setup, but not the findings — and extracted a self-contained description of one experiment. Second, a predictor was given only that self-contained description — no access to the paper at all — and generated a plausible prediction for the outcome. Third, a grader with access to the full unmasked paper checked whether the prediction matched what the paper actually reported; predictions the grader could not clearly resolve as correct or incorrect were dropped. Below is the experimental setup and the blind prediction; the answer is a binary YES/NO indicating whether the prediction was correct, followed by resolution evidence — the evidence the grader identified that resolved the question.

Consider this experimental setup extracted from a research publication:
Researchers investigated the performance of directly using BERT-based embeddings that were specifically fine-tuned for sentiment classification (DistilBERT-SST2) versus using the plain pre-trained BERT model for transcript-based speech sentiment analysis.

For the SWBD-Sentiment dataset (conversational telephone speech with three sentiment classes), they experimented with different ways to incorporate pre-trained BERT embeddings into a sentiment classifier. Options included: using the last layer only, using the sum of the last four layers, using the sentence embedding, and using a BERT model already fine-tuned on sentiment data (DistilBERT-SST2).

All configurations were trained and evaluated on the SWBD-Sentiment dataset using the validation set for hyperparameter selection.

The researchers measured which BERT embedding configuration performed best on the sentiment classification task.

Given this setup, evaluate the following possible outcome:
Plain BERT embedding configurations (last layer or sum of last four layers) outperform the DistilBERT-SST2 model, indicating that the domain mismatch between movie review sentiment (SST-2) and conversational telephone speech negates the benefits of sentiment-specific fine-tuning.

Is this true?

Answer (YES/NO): YES